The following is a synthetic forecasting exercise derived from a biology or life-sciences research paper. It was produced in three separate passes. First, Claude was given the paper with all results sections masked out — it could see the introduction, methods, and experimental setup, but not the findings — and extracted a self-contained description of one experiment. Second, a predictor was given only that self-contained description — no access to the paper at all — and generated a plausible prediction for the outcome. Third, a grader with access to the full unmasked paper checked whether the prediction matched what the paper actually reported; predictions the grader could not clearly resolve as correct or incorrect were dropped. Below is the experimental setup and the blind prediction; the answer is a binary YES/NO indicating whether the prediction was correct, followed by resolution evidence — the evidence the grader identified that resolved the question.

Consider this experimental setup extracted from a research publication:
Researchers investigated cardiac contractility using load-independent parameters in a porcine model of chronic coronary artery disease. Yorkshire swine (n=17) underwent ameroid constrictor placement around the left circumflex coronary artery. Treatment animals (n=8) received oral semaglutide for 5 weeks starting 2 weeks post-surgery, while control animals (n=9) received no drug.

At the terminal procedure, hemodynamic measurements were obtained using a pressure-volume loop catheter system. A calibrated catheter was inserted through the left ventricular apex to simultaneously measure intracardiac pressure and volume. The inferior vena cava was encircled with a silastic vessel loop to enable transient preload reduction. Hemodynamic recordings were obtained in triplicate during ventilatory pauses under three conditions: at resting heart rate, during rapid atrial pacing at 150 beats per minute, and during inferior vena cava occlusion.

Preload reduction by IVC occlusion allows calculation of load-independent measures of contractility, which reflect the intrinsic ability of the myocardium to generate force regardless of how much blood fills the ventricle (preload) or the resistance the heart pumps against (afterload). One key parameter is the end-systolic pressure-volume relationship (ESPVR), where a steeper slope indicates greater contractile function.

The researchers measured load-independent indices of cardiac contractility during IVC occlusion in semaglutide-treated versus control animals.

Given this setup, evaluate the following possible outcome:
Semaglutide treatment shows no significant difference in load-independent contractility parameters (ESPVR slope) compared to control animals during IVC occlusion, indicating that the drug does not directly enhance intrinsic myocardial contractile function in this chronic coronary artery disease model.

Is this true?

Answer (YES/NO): YES